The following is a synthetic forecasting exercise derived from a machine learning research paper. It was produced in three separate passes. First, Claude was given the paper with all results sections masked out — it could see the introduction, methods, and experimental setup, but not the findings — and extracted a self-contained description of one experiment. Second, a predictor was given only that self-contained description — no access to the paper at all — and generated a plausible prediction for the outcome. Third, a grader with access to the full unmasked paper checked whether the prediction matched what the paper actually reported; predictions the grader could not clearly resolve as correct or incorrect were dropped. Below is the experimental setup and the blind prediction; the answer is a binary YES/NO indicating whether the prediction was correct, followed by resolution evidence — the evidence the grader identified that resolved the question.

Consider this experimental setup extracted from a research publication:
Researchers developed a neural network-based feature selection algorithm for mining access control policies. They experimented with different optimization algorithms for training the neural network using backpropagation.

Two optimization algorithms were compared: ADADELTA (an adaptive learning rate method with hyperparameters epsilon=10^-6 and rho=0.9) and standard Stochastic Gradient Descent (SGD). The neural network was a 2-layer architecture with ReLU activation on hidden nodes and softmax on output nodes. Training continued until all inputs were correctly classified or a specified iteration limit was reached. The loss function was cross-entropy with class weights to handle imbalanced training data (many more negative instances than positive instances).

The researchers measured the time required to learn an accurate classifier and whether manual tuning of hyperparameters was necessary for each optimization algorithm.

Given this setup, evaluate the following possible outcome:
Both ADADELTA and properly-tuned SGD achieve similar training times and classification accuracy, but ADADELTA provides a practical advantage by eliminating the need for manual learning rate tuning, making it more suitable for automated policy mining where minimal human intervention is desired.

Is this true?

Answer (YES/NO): NO